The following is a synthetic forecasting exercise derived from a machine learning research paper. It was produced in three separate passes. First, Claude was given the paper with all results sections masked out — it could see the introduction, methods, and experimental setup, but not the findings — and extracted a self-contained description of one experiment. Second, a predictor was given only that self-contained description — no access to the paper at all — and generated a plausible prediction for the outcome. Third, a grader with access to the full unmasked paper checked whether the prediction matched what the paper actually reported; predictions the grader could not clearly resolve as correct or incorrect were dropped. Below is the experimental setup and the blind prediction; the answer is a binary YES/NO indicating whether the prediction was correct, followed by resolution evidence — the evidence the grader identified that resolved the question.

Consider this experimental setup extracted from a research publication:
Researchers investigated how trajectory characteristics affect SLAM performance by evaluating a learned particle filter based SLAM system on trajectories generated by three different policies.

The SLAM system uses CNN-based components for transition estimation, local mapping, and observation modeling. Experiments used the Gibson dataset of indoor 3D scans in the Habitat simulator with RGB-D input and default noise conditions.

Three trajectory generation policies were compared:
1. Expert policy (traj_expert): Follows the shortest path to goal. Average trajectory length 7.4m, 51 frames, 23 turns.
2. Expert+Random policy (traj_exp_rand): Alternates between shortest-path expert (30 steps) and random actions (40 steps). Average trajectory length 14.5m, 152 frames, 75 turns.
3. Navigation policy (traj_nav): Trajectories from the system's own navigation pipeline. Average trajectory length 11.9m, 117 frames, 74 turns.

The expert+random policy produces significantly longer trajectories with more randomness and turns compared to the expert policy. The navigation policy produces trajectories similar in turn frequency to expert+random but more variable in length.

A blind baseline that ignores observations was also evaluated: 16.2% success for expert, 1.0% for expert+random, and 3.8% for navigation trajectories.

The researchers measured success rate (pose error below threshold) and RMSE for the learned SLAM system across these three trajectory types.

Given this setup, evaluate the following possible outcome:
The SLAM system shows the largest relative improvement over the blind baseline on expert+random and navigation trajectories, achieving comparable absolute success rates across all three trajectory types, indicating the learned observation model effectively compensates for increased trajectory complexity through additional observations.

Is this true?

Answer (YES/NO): NO